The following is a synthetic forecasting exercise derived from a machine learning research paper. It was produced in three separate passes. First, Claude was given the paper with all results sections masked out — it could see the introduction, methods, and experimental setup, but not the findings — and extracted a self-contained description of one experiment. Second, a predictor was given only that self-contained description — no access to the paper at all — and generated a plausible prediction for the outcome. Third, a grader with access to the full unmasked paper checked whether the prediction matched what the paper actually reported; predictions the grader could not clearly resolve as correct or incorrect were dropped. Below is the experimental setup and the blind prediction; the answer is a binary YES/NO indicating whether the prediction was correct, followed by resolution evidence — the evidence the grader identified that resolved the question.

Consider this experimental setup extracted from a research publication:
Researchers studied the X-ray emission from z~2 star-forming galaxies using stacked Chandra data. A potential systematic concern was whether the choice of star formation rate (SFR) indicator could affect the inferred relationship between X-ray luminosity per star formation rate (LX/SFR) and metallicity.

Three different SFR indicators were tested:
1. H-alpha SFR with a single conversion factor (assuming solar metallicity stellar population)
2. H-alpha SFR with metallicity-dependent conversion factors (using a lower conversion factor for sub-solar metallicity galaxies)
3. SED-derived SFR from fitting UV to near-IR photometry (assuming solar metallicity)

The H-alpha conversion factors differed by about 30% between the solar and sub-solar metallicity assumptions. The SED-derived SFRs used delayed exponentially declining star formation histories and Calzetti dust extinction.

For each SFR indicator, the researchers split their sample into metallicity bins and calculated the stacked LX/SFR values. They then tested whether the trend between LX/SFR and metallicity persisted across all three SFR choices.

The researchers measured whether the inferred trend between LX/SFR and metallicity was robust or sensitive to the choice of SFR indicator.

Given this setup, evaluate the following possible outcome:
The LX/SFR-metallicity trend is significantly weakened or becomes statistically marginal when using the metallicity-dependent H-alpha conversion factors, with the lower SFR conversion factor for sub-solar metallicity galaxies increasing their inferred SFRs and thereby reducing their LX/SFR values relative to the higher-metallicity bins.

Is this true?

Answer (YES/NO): NO